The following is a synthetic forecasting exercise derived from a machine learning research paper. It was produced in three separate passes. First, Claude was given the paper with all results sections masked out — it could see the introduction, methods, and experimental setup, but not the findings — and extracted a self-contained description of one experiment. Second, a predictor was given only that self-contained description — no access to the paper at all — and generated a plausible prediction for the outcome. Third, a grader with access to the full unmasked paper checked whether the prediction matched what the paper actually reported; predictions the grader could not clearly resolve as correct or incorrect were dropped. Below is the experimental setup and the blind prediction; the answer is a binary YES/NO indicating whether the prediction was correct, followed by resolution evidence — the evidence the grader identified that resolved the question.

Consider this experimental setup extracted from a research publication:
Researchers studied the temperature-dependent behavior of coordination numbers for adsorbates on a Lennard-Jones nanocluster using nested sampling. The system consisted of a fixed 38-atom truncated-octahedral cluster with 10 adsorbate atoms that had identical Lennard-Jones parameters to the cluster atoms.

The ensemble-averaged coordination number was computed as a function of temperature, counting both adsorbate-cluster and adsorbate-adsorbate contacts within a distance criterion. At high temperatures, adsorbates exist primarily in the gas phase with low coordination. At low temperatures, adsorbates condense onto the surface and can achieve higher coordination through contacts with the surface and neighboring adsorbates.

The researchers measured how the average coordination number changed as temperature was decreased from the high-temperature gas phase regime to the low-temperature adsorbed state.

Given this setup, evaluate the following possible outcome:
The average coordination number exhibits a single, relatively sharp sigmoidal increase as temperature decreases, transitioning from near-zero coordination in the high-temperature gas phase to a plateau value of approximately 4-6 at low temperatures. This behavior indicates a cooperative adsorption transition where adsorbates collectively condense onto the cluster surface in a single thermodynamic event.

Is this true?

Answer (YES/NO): NO